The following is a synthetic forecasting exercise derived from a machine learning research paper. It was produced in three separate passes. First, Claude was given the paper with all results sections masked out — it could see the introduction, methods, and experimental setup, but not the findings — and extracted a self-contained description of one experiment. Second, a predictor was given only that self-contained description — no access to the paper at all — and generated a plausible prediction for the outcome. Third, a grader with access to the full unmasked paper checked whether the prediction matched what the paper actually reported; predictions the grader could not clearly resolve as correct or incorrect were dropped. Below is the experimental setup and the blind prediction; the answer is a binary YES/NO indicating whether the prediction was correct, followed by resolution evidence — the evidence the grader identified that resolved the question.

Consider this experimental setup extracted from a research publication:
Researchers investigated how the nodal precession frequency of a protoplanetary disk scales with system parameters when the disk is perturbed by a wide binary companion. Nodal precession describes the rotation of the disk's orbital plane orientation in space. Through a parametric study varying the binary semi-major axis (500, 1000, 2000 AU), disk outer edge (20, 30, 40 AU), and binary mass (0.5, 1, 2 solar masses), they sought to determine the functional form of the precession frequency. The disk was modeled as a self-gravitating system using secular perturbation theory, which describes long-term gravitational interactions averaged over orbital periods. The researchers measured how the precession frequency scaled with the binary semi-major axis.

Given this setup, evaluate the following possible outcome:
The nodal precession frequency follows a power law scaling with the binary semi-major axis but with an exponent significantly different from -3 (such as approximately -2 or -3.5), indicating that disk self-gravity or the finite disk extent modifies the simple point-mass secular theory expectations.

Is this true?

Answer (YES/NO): NO